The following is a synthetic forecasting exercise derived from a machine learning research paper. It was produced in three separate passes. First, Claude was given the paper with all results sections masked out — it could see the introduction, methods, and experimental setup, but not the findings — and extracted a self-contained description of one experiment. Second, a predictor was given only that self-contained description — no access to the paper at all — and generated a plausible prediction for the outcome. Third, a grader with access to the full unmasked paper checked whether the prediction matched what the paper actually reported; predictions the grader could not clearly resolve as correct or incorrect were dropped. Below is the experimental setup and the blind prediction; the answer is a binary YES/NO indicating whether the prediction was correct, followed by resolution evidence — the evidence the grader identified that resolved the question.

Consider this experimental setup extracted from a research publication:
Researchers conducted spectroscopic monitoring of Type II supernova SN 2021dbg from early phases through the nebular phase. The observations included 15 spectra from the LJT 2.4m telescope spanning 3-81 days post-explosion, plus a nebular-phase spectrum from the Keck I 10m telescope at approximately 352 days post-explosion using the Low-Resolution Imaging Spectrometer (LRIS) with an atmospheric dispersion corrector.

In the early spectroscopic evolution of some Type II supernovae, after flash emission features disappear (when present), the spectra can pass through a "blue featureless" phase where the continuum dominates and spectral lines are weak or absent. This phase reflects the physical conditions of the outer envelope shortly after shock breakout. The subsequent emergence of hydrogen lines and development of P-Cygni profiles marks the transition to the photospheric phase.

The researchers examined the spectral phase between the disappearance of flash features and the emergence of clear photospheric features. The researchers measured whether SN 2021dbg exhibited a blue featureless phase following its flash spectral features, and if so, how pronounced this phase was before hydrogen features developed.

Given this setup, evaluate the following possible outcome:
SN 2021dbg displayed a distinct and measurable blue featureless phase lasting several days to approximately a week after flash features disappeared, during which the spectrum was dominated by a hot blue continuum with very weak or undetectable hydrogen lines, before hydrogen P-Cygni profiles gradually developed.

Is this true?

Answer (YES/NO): YES